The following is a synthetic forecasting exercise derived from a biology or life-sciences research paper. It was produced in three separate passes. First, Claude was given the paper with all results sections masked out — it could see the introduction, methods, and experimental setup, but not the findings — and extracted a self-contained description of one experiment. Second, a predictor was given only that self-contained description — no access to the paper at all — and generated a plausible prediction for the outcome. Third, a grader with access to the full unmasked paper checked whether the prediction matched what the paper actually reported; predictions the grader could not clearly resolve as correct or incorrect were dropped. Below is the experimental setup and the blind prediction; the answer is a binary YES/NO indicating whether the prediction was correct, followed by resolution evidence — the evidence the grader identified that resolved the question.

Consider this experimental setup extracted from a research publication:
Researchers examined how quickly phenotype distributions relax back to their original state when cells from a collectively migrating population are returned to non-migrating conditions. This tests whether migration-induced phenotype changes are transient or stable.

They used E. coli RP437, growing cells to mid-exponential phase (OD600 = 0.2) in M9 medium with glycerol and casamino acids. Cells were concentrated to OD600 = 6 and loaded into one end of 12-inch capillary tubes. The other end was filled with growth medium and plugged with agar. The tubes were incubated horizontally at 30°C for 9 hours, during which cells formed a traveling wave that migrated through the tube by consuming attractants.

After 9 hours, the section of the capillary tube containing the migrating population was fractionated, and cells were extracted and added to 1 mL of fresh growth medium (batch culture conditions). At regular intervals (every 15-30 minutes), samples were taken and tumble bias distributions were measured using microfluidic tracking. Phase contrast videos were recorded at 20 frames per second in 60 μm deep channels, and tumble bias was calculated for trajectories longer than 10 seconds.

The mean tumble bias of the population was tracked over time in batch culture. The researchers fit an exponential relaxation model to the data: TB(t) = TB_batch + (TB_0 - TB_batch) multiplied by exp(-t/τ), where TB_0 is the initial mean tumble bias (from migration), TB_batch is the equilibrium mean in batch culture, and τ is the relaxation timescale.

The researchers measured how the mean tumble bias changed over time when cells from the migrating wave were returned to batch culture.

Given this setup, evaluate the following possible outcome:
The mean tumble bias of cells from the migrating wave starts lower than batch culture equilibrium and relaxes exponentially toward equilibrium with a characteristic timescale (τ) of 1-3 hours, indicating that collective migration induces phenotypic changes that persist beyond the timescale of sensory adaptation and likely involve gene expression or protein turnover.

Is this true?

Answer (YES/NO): YES